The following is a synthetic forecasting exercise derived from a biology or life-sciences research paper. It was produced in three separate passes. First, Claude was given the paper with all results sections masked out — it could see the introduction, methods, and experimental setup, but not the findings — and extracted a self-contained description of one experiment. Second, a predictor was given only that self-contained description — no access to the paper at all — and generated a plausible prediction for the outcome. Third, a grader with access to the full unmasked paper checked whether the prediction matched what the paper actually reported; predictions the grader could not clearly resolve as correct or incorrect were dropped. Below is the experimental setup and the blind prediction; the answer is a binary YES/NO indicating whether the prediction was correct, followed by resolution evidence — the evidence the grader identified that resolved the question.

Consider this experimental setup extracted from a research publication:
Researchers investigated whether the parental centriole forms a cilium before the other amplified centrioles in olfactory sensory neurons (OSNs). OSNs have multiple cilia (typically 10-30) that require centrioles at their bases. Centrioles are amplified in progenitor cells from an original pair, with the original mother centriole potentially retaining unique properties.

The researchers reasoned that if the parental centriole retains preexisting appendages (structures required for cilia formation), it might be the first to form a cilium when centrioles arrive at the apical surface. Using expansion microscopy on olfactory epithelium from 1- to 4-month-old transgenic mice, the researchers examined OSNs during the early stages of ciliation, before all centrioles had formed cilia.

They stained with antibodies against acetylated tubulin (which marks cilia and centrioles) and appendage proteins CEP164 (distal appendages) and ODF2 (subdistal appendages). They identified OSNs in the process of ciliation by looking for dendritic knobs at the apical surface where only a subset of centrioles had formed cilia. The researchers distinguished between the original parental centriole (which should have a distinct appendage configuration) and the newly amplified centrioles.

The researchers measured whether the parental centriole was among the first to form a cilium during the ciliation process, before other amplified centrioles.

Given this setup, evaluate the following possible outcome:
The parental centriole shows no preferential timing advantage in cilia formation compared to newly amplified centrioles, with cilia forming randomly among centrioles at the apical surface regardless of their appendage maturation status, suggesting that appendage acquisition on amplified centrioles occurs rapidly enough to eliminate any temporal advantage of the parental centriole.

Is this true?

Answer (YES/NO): NO